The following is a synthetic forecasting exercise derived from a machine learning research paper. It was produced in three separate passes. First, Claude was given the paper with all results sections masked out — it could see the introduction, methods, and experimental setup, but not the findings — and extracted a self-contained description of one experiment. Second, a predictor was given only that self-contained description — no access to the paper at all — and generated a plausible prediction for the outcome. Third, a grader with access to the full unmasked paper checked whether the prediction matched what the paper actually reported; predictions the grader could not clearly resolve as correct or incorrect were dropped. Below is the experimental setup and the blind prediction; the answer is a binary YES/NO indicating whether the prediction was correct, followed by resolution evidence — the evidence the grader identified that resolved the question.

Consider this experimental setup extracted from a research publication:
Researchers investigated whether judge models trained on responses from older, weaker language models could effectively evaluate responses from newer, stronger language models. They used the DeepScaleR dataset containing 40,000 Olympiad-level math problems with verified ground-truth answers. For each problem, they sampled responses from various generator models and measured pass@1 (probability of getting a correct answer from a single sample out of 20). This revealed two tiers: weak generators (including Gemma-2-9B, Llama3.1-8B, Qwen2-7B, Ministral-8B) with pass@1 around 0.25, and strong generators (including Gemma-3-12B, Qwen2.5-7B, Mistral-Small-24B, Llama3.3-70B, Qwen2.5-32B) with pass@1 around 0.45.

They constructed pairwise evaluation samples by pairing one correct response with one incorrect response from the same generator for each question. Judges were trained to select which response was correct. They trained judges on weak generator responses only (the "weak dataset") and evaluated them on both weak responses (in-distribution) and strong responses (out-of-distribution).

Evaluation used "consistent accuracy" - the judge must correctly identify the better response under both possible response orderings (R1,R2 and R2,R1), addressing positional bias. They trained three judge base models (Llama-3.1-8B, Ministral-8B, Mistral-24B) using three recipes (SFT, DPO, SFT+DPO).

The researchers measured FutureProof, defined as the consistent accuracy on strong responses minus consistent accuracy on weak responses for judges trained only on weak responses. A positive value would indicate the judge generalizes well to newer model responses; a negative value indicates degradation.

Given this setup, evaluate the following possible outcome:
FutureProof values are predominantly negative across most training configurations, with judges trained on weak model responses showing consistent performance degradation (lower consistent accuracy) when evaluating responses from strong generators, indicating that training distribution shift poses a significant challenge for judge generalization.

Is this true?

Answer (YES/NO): YES